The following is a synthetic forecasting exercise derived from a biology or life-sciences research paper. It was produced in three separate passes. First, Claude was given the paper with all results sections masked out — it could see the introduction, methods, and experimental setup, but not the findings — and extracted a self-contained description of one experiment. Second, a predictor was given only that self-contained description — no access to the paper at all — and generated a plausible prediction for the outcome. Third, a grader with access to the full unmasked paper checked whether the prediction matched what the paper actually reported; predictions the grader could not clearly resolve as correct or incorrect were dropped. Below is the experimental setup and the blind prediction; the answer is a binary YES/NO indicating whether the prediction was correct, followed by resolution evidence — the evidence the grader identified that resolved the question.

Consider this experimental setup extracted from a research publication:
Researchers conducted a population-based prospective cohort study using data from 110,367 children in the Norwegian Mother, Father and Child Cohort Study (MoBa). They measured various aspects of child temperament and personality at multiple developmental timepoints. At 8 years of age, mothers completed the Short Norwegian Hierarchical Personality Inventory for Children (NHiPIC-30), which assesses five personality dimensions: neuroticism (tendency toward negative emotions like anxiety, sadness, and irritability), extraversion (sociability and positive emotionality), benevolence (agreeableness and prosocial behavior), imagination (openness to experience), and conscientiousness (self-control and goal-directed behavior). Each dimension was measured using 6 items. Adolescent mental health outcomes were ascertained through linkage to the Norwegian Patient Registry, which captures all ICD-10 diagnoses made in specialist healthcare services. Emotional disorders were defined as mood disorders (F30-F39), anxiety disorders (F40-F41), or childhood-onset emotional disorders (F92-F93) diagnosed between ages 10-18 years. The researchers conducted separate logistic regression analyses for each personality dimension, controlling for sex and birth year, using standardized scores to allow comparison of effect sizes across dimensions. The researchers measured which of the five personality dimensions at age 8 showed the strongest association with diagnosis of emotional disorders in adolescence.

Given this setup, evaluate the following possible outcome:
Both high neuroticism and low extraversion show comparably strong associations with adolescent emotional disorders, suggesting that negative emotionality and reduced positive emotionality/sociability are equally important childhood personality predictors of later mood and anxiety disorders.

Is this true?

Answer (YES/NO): NO